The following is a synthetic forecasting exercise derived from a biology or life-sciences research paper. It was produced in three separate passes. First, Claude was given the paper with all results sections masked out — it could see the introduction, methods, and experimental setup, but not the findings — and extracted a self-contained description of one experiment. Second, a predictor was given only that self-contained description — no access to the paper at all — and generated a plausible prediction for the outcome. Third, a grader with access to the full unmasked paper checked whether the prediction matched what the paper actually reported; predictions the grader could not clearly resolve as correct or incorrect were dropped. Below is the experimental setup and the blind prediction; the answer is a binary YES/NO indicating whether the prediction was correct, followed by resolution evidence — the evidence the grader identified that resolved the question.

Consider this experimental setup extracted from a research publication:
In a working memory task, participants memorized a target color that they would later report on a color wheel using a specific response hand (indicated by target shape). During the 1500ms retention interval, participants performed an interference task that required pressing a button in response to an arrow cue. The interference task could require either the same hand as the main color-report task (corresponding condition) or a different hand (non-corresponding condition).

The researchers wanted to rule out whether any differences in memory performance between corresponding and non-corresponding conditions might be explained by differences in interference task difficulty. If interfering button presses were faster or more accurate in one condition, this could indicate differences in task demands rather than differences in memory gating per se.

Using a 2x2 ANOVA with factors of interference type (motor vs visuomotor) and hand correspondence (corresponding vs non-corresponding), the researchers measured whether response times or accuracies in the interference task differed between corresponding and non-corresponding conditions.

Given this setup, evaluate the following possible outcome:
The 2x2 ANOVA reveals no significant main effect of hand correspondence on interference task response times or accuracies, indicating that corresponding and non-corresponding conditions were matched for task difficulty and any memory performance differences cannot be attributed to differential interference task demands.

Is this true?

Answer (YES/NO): YES